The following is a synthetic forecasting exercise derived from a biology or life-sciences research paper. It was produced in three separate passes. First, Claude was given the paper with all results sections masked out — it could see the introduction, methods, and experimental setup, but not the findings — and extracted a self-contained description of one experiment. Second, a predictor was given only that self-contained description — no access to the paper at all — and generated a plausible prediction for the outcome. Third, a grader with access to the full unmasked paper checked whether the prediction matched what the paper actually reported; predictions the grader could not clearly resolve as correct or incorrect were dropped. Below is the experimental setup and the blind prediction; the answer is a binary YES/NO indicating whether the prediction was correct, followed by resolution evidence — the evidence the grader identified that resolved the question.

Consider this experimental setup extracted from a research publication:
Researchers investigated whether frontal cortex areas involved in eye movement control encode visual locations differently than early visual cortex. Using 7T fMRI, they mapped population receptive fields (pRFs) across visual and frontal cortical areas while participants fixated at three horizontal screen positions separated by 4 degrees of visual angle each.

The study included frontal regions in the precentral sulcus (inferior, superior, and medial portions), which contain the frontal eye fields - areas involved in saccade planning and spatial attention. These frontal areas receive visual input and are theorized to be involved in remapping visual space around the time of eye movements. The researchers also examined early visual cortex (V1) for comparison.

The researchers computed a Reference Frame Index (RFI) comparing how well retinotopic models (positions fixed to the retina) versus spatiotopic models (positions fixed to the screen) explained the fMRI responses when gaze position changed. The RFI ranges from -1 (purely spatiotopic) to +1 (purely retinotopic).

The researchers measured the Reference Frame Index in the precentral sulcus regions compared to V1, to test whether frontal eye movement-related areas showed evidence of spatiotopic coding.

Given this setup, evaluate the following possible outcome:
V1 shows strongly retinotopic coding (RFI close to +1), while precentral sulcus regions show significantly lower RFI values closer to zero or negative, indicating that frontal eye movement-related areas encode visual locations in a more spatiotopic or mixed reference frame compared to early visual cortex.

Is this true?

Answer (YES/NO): NO